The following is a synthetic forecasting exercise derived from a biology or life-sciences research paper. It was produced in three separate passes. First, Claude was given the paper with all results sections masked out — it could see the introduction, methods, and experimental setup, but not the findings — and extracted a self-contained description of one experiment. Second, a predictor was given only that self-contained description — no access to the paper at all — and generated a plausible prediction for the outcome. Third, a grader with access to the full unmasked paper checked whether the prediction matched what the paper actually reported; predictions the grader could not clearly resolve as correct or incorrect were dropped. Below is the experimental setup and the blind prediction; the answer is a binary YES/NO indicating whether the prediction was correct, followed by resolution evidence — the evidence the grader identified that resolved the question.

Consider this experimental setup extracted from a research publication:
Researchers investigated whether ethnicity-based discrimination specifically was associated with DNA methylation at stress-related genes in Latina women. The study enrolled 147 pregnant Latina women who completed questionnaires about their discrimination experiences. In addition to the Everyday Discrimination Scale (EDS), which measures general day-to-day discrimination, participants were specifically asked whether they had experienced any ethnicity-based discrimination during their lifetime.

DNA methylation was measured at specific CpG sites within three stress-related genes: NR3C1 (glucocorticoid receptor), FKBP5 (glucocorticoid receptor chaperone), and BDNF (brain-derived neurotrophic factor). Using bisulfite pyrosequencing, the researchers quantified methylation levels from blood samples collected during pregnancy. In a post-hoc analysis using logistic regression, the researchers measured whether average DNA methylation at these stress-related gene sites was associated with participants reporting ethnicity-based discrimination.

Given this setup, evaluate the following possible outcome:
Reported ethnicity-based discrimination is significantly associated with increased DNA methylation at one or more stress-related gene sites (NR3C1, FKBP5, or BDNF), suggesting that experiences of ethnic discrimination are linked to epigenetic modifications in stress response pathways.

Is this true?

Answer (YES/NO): NO